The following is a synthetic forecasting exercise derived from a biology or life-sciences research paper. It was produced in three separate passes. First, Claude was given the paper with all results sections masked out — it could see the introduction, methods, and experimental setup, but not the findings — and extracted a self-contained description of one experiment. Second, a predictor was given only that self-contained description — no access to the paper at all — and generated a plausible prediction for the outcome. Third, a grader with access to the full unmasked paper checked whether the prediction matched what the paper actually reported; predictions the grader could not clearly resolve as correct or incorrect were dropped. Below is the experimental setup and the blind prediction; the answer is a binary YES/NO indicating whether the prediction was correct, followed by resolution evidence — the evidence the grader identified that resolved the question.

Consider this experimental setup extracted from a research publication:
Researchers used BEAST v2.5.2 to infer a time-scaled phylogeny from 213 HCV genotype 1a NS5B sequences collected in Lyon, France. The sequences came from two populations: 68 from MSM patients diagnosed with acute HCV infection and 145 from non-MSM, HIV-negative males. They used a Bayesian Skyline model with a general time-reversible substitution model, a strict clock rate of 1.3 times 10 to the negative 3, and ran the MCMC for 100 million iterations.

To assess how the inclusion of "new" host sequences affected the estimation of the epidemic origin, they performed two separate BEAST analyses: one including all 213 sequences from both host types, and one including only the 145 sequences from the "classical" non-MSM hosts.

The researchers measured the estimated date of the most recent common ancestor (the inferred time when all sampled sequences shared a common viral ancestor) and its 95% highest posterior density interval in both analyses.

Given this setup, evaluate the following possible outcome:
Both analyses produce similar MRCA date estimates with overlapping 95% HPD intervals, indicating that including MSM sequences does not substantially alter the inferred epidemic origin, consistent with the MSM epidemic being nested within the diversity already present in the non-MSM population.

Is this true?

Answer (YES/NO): YES